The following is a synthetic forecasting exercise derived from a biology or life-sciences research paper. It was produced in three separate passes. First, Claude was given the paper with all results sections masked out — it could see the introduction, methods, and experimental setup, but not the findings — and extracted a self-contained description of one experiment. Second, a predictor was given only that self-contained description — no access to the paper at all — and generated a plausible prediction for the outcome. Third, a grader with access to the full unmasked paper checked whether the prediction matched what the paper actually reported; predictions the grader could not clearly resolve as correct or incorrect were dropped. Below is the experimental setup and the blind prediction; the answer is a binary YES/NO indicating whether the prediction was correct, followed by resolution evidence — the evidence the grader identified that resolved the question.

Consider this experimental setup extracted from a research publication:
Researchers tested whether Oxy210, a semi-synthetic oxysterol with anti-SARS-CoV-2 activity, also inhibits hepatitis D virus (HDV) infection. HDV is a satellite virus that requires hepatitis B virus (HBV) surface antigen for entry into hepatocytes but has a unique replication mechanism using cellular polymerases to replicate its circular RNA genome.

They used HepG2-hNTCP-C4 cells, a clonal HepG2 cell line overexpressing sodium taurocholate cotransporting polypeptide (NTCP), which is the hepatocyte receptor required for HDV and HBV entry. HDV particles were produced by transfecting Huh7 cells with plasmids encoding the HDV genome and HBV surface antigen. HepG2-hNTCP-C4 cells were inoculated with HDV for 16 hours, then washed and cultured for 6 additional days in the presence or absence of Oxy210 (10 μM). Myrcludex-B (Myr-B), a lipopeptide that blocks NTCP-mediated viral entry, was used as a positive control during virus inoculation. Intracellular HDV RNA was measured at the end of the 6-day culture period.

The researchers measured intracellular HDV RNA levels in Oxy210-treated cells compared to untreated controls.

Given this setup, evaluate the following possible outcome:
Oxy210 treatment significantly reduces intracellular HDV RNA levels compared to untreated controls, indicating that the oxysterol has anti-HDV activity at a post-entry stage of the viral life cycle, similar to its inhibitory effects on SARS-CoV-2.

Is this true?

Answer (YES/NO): NO